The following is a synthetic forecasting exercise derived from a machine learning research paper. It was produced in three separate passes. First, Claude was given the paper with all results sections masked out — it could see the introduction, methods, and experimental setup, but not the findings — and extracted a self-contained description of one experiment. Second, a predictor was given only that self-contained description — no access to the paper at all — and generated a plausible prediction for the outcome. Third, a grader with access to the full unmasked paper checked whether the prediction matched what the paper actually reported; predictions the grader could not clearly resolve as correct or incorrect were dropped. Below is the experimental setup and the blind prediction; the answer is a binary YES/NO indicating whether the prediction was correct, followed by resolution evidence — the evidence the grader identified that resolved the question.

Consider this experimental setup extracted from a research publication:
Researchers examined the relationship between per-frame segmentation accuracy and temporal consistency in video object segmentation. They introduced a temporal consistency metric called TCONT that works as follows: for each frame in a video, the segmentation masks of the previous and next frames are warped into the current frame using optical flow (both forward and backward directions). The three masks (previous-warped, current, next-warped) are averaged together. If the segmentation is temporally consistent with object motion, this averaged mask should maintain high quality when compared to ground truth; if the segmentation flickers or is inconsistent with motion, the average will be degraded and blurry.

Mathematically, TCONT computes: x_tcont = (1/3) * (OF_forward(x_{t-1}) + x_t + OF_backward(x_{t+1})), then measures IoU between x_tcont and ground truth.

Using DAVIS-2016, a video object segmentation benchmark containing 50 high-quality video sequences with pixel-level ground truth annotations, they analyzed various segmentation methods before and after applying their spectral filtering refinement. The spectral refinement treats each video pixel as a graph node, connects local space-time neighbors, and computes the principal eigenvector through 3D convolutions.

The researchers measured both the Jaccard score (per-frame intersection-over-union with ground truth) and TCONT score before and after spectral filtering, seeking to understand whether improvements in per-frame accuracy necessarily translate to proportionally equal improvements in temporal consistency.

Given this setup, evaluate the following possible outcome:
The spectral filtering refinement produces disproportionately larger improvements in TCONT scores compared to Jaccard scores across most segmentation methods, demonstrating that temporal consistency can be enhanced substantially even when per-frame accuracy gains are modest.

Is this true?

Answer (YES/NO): NO